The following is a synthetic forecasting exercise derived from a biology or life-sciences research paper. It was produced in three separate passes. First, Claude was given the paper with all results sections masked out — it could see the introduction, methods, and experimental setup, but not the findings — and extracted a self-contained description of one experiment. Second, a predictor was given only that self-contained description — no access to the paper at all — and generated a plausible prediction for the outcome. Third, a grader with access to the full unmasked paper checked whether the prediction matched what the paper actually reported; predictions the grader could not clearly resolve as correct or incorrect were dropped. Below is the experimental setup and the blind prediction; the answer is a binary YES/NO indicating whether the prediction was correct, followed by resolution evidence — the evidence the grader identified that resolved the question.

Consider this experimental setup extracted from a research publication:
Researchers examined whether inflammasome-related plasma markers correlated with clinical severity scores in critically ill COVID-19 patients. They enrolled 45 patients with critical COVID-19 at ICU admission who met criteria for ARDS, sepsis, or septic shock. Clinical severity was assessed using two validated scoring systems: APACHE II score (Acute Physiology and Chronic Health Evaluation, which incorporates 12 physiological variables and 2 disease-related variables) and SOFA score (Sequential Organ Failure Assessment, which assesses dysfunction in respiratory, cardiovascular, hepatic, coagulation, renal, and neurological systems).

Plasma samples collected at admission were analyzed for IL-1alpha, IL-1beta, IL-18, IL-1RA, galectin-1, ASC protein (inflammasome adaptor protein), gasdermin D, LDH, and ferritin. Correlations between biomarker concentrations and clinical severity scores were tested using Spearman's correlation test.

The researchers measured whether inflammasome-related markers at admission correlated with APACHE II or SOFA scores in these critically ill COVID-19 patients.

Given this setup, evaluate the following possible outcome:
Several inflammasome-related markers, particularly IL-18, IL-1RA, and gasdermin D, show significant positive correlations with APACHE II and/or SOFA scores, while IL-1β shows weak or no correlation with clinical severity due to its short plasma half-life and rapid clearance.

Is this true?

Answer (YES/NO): NO